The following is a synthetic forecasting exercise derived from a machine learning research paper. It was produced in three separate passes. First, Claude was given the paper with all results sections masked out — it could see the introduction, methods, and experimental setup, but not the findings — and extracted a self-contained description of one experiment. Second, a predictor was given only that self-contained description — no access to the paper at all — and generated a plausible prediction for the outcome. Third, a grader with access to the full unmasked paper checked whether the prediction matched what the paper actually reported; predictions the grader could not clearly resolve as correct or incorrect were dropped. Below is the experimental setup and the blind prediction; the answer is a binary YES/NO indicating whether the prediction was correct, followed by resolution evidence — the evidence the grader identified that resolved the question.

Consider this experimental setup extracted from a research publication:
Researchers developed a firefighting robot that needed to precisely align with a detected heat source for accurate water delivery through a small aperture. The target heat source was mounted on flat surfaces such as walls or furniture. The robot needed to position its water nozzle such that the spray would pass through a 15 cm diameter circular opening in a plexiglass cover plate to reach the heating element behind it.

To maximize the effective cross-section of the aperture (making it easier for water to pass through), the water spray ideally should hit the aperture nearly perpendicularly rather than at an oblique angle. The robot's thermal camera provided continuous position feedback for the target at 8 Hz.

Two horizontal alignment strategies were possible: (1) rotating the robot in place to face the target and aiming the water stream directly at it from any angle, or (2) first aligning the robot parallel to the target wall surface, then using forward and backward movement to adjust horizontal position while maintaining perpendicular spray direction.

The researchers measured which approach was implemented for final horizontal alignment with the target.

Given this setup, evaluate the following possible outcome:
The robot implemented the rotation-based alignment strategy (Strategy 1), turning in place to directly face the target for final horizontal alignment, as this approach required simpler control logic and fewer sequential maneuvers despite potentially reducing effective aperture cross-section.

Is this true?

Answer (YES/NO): NO